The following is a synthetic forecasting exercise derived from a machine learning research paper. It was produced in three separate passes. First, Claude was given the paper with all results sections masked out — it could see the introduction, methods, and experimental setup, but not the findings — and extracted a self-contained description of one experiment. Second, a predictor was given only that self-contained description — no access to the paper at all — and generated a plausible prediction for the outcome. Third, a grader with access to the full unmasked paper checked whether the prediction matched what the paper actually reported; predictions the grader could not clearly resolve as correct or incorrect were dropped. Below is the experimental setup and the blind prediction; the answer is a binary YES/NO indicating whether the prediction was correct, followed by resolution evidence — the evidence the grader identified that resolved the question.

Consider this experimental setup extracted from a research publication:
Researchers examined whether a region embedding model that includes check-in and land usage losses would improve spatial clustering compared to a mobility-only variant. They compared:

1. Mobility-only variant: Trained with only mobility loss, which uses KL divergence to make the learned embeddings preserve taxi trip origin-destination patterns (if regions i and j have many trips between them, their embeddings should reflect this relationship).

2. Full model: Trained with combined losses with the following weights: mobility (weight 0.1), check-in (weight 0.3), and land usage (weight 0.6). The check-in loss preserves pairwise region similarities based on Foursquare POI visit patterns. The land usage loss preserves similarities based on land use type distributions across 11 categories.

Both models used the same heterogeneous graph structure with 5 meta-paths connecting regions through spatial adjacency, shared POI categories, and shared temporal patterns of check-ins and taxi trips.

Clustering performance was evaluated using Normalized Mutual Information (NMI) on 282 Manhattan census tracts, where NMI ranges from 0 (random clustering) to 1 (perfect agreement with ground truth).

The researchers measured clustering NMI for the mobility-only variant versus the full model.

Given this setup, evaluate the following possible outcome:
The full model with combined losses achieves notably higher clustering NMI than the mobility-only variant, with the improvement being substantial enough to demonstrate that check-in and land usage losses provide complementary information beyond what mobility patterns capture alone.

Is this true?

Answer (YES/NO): NO